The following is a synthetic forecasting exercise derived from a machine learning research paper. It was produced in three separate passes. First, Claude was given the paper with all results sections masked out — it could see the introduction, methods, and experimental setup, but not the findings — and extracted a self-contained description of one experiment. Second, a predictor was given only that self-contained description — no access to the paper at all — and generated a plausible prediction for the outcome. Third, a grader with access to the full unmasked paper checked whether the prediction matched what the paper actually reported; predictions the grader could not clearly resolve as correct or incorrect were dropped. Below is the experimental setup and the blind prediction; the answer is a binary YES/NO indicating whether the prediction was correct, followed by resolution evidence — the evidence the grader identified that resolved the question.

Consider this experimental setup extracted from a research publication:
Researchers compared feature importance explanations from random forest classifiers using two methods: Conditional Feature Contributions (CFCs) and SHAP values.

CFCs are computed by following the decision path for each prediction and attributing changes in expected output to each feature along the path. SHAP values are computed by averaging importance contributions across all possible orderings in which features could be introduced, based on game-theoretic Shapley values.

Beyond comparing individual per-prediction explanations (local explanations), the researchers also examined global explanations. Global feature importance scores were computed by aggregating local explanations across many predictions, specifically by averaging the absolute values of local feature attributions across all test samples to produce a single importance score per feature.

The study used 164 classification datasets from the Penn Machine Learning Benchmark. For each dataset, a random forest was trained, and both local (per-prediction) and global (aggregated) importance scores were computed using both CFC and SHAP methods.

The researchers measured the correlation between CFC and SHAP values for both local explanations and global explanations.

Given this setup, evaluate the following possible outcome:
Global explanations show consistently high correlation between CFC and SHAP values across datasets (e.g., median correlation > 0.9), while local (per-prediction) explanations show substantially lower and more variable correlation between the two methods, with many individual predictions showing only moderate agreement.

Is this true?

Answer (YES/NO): NO